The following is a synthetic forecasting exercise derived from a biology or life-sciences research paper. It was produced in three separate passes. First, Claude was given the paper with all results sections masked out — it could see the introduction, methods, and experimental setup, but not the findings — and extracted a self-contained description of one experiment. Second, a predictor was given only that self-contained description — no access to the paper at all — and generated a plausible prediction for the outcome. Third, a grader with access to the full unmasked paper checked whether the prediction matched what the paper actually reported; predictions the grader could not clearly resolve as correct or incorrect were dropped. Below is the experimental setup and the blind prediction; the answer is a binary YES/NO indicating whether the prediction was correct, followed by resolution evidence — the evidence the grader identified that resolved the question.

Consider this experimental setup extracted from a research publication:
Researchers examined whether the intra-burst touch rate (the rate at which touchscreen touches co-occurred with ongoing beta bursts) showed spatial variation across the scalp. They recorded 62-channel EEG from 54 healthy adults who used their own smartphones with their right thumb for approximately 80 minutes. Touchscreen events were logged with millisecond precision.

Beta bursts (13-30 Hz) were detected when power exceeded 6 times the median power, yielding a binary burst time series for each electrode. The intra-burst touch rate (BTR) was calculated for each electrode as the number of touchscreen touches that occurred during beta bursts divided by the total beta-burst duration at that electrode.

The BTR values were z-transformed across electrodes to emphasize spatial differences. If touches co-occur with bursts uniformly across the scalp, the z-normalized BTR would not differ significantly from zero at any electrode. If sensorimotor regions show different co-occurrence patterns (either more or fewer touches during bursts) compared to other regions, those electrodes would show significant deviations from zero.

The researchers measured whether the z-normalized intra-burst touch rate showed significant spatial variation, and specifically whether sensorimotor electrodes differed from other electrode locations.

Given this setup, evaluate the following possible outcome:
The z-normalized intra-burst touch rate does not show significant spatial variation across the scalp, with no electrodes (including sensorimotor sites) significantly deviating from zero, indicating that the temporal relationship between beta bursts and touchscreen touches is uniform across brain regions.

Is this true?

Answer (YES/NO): NO